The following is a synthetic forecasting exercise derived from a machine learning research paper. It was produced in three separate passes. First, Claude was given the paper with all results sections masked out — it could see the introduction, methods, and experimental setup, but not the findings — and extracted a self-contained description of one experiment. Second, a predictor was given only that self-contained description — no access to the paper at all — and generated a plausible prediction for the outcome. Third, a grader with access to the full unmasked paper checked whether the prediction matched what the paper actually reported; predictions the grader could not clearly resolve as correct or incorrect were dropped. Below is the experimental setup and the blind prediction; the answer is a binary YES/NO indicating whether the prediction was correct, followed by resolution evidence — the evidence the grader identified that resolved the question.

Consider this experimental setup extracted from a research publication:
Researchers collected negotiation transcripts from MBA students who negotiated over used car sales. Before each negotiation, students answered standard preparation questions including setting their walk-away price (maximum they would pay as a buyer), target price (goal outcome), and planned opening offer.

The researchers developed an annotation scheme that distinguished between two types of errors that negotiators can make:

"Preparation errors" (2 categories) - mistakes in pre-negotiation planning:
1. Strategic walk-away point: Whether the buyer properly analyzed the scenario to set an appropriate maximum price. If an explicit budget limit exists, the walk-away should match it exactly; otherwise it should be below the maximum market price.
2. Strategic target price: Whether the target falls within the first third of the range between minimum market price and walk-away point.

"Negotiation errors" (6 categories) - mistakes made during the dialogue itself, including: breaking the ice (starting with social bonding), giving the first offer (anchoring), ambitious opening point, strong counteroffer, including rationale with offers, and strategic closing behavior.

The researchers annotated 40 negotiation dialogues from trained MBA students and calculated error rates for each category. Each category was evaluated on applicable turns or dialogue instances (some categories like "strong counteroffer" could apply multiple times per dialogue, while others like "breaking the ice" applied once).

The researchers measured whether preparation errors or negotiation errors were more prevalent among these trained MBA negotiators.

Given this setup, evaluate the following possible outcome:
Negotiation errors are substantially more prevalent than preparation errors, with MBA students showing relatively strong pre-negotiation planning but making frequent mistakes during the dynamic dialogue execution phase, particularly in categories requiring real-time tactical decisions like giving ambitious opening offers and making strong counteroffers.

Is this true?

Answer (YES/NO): NO